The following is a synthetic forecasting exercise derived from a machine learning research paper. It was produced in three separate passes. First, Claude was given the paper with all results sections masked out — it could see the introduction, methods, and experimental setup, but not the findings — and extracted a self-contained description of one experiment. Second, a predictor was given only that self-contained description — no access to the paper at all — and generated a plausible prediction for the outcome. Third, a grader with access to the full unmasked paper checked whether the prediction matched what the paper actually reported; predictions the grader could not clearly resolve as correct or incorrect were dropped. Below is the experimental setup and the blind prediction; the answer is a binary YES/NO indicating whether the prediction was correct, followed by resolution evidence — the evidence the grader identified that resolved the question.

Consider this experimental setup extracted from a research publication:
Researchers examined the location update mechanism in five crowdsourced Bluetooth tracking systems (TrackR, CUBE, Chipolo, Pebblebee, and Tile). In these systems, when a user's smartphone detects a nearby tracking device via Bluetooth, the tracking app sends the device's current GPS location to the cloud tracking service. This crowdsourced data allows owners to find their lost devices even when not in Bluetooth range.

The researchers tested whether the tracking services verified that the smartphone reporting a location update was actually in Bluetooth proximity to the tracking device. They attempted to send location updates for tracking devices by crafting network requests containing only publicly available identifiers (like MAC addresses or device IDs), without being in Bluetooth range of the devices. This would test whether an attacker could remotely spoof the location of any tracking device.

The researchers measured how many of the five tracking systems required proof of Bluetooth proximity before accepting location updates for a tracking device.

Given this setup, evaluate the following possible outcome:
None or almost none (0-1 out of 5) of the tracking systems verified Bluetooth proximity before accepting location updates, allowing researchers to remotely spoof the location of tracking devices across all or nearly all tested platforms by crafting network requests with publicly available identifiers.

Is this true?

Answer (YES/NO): YES